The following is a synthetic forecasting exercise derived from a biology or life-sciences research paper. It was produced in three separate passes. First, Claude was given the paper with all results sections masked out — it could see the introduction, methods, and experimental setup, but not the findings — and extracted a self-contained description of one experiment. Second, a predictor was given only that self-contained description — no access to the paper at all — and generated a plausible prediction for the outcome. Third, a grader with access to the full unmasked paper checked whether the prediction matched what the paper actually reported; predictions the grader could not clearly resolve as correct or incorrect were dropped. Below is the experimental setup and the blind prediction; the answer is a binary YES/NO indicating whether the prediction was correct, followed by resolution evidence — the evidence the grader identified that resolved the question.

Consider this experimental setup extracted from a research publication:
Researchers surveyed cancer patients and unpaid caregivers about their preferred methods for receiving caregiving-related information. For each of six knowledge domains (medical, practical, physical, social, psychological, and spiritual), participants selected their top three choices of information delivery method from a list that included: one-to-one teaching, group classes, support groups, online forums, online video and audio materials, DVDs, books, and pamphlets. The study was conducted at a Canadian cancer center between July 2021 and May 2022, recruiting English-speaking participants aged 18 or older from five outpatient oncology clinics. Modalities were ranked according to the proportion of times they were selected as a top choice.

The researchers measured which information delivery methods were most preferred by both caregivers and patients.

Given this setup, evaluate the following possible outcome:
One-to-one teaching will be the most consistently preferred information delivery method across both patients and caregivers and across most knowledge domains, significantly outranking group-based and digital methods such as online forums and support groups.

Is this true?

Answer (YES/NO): NO